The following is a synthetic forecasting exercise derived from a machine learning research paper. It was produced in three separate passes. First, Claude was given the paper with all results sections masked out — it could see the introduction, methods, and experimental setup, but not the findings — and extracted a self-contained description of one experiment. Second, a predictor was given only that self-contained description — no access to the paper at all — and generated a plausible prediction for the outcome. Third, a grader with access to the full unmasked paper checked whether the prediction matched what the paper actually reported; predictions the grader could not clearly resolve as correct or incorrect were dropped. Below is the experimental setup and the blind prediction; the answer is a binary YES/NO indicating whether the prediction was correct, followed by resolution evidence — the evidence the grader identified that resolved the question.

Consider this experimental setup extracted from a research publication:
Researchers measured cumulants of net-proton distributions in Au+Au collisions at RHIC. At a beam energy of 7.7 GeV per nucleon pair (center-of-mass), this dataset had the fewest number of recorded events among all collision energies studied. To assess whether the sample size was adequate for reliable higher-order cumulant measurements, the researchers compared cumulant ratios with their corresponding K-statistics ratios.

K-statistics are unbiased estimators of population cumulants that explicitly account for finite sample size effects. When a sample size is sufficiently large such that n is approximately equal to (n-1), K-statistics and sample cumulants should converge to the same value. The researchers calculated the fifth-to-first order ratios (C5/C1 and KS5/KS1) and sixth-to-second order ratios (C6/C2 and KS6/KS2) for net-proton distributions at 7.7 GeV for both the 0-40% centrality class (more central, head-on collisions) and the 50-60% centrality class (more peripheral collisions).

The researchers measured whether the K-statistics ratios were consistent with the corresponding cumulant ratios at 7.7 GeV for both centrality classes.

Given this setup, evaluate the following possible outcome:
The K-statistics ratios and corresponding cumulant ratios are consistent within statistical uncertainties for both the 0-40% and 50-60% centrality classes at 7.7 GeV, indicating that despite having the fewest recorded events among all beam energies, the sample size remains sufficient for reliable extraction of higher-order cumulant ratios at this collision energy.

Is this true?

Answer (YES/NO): YES